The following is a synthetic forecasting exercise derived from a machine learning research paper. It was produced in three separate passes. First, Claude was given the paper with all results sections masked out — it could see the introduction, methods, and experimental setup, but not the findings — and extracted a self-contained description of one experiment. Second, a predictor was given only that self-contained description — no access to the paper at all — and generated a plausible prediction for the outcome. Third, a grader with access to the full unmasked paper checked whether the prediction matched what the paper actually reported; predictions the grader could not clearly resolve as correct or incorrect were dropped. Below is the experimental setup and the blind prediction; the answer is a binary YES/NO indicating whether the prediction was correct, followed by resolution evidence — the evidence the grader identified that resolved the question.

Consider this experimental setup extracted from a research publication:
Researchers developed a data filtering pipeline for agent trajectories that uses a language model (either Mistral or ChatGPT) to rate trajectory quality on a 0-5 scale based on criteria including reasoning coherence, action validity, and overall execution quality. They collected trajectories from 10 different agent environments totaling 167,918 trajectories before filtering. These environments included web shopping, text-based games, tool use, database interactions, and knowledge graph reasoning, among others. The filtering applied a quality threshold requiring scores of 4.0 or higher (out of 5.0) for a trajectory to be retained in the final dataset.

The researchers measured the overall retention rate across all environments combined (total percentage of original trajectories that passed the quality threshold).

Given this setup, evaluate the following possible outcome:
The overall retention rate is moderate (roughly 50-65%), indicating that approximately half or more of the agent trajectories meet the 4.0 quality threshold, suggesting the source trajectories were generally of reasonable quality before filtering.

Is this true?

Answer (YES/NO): NO